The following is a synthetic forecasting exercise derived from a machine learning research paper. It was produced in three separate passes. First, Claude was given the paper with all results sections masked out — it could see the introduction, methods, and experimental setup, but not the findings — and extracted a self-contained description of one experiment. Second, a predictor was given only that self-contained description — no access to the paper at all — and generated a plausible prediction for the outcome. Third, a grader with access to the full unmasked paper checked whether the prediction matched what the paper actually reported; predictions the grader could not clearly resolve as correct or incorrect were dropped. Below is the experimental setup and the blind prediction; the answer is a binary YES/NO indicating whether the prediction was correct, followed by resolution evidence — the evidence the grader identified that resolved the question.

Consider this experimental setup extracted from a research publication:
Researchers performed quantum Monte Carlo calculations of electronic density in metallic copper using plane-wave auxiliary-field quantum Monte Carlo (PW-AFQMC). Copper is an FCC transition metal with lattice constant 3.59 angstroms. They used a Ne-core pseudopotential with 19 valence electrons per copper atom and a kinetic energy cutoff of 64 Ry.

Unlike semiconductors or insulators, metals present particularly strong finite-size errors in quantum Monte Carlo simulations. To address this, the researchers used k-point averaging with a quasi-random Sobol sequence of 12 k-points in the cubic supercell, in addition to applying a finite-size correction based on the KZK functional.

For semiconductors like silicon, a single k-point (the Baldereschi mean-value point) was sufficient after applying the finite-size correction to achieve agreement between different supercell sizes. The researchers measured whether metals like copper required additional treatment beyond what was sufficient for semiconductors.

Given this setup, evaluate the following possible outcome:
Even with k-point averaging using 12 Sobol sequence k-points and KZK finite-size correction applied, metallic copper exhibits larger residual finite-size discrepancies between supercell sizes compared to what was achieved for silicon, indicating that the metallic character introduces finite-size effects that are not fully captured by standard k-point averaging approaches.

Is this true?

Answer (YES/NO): NO